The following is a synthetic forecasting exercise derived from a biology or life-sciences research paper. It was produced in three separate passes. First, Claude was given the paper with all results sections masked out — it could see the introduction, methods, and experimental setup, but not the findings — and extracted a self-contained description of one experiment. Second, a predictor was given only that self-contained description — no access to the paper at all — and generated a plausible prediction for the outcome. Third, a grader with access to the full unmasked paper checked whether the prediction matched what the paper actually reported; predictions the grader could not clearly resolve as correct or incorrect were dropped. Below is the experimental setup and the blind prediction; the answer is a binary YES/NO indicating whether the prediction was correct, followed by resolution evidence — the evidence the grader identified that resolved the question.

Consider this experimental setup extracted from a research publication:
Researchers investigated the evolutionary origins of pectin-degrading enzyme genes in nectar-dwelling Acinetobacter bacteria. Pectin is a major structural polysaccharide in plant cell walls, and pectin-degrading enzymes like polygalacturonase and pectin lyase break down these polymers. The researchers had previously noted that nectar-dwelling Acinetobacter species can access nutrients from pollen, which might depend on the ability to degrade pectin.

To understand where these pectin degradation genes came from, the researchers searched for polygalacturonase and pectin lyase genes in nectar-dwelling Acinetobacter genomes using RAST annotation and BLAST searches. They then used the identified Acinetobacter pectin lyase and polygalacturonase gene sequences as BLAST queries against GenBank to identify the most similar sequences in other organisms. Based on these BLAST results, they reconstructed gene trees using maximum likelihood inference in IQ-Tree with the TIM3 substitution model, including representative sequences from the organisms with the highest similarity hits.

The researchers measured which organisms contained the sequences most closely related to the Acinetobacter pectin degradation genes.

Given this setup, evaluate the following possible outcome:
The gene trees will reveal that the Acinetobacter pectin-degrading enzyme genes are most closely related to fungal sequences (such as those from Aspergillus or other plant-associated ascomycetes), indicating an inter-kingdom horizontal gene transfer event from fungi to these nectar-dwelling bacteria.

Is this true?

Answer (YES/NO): NO